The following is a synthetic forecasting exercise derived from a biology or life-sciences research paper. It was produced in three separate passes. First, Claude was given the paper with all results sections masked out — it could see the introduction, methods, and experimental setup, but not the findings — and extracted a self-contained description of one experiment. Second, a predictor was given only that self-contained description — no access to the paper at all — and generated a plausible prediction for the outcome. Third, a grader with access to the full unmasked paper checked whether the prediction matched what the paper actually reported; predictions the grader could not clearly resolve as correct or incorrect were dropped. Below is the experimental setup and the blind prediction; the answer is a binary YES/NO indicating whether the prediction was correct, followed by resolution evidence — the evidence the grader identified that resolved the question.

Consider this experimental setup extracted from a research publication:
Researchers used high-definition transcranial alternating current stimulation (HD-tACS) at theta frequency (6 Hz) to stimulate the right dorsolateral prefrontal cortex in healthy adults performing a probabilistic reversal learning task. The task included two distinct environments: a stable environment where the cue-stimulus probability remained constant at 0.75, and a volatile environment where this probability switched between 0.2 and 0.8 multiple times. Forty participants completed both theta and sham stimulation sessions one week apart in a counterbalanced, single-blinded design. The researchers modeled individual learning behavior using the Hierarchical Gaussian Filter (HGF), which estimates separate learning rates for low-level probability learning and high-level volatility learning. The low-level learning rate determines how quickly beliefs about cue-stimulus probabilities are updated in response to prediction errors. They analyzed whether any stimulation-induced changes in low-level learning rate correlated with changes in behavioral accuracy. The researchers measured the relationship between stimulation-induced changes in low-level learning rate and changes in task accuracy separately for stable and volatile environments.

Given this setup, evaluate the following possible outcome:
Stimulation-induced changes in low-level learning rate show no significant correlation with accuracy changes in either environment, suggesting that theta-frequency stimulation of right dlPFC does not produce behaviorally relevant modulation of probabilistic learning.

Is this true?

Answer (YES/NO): NO